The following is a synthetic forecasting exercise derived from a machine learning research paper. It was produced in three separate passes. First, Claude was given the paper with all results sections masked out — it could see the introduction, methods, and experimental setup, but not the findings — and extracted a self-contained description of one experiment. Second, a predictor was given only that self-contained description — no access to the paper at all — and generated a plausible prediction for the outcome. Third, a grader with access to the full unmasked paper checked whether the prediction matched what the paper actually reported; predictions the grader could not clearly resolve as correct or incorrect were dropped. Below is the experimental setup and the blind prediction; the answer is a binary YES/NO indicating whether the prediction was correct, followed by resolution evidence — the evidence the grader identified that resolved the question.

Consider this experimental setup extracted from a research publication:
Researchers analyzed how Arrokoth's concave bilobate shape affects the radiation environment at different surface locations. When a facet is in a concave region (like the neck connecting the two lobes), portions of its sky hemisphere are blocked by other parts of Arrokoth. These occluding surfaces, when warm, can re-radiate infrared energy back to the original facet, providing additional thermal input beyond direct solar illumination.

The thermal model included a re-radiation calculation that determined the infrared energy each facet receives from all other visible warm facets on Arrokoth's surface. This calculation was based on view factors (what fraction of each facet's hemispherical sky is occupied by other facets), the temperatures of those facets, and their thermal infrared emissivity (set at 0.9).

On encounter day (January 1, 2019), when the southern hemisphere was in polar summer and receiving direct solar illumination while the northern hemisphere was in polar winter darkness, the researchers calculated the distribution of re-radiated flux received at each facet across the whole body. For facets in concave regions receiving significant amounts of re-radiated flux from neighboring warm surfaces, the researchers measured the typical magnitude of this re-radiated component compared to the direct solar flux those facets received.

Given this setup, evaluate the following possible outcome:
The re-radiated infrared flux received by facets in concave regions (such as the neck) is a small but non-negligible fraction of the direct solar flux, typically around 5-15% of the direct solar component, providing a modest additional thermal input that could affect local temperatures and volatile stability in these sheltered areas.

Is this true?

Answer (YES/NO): NO